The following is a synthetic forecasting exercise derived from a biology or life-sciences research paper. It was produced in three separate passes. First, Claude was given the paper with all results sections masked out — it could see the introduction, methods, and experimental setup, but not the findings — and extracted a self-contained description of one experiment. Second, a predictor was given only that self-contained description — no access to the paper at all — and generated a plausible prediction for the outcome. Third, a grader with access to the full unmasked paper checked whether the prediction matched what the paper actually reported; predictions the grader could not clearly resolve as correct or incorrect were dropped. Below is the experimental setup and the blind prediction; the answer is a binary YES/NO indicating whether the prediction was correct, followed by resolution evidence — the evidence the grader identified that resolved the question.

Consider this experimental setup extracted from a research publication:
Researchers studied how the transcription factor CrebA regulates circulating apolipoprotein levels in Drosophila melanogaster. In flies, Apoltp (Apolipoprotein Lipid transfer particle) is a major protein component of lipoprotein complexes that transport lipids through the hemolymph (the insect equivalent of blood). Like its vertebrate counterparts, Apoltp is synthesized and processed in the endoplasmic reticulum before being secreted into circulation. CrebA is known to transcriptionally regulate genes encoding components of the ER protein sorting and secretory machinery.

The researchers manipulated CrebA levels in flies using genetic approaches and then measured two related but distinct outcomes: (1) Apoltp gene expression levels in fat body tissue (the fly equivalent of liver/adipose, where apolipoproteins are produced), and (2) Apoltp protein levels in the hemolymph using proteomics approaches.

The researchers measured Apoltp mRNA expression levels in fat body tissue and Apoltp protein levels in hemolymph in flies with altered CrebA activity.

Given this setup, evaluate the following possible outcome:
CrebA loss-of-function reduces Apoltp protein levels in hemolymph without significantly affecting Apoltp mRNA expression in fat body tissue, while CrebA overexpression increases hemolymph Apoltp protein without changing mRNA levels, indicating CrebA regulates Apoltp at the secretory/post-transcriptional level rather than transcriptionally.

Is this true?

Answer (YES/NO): NO